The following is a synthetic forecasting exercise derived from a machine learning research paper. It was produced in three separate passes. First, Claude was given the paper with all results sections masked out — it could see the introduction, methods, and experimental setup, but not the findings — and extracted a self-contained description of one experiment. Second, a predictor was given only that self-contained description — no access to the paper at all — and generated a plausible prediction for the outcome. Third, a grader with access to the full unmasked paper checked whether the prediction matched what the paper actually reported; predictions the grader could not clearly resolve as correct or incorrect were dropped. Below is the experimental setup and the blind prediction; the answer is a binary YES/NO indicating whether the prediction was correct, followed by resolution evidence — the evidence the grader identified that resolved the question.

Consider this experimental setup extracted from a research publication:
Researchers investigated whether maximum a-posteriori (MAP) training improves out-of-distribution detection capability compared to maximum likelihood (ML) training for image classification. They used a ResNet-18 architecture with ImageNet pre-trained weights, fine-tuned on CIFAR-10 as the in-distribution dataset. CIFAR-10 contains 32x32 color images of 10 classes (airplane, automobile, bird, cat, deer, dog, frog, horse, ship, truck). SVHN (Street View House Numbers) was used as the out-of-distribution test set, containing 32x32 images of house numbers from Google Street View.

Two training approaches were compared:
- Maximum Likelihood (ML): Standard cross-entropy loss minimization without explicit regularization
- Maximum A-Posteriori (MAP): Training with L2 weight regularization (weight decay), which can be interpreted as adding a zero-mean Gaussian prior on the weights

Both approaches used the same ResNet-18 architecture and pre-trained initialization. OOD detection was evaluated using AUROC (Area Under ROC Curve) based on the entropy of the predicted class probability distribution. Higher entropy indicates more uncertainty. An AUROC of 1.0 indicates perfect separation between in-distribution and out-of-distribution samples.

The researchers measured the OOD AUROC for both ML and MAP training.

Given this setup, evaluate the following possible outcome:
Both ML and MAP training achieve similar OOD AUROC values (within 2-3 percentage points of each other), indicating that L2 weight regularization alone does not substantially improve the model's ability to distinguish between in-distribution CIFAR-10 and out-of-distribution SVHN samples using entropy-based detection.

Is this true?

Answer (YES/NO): NO